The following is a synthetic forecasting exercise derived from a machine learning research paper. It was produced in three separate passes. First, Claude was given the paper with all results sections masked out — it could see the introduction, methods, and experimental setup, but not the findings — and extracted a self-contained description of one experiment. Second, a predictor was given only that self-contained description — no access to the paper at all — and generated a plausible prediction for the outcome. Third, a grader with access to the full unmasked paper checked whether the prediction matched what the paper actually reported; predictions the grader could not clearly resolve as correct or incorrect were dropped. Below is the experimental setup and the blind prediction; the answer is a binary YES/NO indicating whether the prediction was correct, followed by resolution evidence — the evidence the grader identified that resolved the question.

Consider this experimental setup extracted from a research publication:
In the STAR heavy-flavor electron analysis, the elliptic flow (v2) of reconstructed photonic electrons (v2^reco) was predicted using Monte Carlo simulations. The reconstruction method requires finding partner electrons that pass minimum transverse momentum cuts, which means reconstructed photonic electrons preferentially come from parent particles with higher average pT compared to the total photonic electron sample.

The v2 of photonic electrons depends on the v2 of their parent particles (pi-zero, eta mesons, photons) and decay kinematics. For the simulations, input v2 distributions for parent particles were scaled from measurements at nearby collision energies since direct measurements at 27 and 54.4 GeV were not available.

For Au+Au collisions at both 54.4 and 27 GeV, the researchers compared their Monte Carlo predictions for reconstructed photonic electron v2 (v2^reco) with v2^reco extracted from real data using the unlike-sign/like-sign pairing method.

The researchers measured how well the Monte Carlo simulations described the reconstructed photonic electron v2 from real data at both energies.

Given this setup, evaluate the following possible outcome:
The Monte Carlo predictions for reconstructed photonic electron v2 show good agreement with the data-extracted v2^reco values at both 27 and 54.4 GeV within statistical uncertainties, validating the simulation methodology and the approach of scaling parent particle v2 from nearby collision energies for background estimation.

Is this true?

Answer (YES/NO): YES